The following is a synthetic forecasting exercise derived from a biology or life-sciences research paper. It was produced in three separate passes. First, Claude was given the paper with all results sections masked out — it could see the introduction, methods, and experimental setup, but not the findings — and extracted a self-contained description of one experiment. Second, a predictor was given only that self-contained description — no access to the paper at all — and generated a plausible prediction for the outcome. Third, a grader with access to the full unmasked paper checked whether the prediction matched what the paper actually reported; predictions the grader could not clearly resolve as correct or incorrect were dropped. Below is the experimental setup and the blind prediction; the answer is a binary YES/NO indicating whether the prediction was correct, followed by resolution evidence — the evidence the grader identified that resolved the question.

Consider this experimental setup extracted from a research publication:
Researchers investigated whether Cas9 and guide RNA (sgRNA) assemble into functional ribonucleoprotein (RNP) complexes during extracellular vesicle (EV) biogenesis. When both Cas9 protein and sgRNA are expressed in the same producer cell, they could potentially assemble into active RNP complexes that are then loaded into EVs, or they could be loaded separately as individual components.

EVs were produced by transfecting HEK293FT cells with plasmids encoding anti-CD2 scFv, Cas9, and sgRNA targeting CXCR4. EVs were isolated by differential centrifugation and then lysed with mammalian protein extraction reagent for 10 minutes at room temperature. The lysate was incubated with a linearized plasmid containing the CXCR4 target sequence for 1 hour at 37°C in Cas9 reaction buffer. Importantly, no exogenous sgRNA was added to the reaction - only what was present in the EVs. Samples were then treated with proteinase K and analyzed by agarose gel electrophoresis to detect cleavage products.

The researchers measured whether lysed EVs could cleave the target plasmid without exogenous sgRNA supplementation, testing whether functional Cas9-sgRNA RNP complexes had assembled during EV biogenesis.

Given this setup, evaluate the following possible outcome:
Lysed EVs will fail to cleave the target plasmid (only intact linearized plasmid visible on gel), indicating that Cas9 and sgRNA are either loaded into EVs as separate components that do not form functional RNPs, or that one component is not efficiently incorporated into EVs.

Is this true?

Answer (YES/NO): NO